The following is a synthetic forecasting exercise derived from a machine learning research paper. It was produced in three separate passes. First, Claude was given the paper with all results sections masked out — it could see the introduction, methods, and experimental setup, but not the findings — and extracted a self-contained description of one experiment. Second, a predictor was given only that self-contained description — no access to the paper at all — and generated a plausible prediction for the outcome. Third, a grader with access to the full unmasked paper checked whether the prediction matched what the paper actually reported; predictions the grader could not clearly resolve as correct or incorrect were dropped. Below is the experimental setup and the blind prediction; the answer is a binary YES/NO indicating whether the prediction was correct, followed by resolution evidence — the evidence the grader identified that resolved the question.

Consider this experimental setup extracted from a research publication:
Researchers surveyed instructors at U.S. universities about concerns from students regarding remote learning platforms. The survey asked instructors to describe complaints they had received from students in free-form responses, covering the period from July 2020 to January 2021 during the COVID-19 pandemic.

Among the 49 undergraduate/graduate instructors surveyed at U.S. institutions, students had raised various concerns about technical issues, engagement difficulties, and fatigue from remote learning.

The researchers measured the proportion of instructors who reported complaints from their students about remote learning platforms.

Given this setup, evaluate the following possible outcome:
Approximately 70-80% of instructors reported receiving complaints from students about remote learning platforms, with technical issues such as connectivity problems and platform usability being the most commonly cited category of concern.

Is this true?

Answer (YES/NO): NO